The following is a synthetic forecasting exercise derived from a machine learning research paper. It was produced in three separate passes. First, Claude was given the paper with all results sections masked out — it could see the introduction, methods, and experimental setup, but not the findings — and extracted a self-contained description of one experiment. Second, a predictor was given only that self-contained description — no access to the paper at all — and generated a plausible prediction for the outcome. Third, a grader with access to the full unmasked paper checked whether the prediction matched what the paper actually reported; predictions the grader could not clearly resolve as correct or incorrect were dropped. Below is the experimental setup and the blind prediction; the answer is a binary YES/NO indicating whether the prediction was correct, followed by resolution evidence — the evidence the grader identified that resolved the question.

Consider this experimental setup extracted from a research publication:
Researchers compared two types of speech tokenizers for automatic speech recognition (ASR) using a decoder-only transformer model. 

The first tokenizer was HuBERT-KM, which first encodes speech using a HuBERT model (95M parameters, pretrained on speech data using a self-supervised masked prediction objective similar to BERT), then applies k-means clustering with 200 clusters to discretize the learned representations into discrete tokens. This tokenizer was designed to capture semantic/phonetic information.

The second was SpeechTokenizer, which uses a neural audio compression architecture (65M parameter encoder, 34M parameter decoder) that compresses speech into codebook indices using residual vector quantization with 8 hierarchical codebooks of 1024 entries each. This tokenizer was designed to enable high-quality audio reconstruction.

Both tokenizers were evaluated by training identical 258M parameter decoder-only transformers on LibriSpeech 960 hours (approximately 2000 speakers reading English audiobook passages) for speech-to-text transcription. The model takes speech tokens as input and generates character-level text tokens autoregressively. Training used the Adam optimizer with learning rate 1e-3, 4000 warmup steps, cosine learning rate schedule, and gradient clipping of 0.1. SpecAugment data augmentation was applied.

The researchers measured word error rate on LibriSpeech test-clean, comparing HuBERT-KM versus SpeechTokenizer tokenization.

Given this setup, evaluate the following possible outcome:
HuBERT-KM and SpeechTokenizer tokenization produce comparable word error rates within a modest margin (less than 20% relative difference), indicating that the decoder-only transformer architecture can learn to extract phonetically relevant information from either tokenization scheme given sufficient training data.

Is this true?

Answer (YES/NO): YES